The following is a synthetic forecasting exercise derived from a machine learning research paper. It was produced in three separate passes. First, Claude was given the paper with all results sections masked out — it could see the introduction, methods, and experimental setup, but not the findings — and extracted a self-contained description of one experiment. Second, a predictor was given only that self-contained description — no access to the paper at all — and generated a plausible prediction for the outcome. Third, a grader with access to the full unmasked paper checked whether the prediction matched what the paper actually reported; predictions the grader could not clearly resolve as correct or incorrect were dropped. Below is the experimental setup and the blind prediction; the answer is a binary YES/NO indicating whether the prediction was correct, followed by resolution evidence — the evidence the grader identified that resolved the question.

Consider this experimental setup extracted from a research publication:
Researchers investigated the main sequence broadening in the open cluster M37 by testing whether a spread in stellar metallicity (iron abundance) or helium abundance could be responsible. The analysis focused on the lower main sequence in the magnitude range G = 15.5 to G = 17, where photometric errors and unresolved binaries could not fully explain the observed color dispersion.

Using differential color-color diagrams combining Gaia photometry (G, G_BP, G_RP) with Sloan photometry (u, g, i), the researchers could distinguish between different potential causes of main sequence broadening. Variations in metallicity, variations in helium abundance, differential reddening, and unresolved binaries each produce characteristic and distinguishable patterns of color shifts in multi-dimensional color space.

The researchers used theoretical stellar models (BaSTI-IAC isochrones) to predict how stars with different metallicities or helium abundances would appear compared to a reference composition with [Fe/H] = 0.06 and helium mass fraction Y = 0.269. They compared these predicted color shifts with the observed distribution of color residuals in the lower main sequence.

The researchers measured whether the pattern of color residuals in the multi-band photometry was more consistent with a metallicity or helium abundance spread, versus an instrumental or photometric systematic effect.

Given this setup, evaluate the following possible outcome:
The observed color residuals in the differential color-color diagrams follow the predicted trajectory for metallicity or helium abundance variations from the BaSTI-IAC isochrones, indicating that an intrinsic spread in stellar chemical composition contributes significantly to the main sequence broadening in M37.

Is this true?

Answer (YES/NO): YES